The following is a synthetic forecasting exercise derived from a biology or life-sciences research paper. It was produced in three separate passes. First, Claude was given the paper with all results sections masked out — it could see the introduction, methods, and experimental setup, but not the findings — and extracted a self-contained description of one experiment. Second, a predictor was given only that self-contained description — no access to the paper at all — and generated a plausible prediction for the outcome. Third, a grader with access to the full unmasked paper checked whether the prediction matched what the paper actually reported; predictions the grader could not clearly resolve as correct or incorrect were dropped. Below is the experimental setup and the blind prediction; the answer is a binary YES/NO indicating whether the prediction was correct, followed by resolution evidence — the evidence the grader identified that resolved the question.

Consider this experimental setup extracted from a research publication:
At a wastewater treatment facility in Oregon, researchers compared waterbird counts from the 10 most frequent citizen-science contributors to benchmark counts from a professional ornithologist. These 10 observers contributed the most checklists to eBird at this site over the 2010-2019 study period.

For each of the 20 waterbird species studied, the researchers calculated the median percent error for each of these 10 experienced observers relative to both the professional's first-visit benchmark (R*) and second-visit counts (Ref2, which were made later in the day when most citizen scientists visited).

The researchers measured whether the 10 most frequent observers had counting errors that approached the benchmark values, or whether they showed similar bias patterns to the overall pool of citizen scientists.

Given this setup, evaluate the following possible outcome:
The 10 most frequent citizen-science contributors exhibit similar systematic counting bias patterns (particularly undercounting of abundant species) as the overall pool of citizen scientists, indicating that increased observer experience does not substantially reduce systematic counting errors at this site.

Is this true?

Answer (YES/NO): YES